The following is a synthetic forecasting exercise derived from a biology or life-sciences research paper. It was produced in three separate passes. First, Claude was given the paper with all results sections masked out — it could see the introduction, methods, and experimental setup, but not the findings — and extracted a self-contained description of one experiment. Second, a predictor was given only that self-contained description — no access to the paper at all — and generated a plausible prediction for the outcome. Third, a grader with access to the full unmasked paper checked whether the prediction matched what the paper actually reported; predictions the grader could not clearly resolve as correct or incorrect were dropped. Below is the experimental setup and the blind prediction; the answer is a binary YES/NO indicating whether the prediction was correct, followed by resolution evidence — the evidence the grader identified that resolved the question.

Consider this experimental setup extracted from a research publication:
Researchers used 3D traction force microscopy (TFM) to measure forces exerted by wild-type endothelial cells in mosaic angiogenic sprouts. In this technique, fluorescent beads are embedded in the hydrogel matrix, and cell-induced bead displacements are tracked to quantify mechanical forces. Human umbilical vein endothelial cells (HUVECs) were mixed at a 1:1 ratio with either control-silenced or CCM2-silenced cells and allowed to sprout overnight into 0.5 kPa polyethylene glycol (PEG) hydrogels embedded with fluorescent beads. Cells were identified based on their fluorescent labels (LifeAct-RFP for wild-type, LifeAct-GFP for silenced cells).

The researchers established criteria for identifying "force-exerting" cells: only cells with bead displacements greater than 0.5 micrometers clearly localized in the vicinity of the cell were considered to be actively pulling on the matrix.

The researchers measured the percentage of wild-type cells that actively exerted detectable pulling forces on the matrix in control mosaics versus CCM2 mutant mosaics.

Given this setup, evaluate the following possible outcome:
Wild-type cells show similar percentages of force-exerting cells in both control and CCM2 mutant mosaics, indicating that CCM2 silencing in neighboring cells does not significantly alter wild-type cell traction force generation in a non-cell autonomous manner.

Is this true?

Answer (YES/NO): NO